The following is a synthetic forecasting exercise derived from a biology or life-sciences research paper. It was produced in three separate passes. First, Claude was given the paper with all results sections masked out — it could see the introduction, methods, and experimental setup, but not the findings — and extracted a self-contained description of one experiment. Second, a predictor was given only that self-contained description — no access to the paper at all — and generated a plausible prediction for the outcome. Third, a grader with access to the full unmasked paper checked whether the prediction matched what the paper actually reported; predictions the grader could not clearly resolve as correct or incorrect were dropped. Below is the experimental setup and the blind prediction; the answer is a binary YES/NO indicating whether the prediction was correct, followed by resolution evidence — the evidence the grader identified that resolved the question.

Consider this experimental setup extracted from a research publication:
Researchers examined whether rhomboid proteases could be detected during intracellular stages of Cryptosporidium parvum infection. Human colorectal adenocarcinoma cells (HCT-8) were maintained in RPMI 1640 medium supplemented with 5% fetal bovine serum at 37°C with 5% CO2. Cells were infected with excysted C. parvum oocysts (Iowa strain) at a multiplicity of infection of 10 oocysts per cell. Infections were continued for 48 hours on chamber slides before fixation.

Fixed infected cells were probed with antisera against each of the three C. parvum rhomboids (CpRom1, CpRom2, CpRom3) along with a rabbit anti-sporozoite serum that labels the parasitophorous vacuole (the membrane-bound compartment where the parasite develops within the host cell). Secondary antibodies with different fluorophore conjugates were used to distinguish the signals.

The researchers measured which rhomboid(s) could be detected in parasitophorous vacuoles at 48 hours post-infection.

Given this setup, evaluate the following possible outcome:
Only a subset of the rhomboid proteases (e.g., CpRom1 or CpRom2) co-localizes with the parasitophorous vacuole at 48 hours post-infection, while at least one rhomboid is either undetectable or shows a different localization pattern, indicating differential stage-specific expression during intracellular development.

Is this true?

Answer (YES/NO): YES